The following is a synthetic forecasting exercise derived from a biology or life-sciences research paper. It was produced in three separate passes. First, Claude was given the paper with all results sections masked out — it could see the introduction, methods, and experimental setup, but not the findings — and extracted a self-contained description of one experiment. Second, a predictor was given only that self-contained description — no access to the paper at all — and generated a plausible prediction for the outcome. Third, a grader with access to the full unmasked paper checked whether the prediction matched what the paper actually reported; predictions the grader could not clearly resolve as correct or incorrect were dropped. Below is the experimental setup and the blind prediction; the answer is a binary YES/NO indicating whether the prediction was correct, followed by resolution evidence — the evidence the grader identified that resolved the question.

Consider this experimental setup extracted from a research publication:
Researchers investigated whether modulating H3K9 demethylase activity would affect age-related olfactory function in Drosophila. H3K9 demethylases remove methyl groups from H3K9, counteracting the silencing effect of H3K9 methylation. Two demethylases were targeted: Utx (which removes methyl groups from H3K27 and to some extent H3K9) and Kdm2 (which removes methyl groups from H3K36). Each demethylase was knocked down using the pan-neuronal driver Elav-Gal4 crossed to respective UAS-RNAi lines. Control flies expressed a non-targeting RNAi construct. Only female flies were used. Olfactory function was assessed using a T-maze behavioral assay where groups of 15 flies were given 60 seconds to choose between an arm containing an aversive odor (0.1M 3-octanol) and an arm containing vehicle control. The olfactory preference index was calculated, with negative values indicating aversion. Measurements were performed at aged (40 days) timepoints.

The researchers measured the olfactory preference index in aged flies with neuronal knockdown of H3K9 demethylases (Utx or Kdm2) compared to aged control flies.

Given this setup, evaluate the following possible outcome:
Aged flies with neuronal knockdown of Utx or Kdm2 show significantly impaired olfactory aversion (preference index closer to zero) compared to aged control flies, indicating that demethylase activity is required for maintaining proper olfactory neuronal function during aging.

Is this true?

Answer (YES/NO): NO